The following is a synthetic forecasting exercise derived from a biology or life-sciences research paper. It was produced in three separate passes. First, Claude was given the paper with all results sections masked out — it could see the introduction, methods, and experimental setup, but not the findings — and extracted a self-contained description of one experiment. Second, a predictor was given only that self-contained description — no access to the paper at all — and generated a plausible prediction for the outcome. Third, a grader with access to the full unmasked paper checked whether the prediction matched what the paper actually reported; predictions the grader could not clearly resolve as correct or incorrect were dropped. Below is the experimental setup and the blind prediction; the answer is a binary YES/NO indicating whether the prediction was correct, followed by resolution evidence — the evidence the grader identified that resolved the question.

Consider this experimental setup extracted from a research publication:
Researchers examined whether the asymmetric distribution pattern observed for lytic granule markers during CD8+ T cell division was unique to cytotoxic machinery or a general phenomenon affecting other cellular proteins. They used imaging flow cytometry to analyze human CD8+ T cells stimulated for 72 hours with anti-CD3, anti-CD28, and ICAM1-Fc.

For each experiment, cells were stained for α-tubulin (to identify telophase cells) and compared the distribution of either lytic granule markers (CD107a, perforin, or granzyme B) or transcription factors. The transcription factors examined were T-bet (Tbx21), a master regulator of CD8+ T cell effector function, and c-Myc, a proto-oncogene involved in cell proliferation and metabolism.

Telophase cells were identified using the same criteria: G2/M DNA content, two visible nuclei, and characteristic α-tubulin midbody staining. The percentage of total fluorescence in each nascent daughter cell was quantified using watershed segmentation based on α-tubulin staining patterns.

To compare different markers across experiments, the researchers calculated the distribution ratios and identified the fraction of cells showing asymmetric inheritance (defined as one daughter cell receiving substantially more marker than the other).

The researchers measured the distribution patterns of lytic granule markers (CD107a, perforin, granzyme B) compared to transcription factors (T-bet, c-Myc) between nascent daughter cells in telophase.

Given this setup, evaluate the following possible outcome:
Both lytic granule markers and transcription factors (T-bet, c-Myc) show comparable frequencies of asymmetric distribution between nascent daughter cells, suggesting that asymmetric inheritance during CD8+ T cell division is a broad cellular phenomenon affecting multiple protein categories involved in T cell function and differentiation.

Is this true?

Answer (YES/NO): NO